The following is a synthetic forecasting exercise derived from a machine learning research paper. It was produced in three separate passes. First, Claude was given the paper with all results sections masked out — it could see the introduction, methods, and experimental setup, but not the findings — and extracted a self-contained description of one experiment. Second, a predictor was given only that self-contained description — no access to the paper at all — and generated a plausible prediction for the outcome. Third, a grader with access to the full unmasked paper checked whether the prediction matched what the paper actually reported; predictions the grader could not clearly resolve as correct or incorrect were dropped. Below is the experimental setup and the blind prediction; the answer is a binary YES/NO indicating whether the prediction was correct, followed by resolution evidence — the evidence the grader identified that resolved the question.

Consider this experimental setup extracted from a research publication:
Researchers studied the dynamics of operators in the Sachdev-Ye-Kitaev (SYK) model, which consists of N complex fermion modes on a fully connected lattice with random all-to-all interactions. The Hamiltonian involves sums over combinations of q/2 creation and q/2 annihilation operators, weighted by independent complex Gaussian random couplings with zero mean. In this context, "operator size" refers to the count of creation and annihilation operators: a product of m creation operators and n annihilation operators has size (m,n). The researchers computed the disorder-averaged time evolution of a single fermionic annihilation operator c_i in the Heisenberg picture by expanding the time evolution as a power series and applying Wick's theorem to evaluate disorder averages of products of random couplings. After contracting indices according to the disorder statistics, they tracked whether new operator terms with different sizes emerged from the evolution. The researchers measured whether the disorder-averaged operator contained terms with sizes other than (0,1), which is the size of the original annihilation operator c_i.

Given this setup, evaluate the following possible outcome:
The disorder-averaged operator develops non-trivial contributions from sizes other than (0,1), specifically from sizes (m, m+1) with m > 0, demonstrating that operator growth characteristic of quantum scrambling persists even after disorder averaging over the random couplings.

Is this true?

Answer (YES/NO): NO